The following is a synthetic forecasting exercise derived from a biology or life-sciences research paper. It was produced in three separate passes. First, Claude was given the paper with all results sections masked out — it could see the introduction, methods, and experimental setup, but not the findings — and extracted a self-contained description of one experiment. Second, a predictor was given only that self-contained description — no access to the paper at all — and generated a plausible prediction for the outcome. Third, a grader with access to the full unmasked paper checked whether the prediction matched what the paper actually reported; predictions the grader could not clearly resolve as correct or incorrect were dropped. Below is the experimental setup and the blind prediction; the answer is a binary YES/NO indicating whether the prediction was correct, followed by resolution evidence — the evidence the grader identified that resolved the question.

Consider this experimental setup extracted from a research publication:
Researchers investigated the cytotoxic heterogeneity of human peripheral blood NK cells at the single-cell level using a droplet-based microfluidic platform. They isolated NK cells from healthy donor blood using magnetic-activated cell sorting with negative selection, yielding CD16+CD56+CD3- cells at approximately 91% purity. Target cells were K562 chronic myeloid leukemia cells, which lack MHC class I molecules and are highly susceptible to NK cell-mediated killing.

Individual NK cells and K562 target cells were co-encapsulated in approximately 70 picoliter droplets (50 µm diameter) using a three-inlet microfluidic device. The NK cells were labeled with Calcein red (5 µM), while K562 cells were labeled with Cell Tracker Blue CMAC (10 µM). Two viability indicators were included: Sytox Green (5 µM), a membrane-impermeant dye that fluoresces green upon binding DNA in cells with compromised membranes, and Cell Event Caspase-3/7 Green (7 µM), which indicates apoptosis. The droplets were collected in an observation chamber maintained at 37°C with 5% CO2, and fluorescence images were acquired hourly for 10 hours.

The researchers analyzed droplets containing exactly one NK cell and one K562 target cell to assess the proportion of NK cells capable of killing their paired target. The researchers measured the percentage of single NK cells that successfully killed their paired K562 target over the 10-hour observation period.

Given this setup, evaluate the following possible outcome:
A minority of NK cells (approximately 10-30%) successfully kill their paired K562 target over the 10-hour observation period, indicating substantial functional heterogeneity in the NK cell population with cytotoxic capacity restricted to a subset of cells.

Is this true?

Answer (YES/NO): YES